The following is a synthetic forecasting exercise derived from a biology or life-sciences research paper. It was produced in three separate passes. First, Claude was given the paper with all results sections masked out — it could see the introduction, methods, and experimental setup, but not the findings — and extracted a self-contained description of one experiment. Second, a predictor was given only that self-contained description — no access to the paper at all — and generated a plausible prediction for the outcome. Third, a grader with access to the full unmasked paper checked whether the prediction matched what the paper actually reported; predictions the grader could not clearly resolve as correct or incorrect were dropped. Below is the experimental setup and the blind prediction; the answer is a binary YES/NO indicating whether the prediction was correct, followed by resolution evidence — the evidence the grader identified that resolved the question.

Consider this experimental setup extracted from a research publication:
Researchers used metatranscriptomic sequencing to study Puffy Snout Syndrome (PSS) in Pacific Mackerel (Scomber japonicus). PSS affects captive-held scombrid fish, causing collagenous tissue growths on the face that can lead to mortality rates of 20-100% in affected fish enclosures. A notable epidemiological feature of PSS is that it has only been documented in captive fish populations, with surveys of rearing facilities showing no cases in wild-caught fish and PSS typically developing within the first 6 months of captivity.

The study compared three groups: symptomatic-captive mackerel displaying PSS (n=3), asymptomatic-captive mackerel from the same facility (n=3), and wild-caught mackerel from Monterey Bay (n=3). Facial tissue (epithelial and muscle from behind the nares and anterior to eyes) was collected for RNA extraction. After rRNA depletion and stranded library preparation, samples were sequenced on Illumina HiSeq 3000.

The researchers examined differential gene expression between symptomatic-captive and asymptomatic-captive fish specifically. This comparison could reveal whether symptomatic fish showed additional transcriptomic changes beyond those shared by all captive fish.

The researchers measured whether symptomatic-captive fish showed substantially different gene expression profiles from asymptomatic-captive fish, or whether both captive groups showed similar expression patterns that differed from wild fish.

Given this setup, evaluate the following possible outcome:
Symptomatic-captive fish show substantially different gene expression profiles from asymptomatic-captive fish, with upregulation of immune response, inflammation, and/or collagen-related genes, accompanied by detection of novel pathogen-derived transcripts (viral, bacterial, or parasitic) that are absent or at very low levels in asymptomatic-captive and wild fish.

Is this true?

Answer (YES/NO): NO